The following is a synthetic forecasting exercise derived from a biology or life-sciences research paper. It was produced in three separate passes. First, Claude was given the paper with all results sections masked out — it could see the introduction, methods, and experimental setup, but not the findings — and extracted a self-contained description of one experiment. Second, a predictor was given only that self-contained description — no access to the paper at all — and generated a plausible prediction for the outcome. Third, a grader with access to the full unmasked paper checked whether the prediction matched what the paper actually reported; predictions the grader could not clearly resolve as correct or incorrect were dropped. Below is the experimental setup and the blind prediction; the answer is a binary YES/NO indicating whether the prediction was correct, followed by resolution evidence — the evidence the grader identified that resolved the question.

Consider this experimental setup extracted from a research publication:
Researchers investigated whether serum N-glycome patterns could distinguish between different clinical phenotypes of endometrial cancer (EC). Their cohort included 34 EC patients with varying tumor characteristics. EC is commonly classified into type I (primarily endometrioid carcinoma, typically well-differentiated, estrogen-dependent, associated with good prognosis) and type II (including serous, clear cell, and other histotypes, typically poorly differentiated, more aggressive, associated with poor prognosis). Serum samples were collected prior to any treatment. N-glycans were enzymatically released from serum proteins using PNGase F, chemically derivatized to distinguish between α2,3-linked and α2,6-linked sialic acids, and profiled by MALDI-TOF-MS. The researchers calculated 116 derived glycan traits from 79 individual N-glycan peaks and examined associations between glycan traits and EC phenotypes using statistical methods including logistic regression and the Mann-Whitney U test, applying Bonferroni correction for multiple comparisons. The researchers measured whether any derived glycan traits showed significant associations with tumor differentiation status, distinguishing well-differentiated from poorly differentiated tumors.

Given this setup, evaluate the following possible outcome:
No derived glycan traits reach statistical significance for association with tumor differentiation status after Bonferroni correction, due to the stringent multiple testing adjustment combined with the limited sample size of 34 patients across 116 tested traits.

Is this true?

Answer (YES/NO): YES